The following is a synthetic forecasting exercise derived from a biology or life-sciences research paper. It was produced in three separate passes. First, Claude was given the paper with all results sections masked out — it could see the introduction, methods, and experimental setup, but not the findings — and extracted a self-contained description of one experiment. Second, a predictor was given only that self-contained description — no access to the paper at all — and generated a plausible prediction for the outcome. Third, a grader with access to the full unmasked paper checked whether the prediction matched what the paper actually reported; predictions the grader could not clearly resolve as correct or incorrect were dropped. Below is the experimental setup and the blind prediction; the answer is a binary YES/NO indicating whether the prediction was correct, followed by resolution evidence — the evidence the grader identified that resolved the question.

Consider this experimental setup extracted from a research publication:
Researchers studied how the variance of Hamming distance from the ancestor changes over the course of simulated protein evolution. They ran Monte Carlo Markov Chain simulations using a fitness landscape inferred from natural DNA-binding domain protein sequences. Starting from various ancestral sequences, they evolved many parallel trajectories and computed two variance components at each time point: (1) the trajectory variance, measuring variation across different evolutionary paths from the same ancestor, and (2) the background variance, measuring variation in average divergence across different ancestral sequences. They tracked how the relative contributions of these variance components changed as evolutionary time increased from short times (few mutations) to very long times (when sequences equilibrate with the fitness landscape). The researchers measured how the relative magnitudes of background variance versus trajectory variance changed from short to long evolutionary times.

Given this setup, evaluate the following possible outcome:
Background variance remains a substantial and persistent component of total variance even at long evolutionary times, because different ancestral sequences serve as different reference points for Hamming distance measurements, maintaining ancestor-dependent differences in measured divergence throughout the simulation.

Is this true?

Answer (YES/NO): NO